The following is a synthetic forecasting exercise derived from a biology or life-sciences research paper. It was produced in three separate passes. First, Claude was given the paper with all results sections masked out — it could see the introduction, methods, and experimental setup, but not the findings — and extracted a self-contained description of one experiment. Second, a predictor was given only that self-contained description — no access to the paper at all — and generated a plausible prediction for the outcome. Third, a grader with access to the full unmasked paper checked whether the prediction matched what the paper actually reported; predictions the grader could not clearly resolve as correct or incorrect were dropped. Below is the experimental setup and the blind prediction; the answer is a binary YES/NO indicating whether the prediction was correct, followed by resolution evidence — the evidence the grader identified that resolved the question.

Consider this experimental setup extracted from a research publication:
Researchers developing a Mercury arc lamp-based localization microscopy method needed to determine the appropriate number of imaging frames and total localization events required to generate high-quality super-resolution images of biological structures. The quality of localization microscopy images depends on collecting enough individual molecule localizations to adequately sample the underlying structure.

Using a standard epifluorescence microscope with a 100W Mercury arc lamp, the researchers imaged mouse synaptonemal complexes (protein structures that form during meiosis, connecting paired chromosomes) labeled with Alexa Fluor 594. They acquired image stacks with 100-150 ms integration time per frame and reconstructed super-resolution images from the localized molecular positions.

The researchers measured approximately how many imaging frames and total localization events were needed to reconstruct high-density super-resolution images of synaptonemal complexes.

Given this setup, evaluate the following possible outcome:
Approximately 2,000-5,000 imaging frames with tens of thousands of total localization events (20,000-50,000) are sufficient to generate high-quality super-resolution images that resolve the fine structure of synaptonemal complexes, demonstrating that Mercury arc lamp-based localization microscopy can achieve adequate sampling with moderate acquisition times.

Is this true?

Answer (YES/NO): NO